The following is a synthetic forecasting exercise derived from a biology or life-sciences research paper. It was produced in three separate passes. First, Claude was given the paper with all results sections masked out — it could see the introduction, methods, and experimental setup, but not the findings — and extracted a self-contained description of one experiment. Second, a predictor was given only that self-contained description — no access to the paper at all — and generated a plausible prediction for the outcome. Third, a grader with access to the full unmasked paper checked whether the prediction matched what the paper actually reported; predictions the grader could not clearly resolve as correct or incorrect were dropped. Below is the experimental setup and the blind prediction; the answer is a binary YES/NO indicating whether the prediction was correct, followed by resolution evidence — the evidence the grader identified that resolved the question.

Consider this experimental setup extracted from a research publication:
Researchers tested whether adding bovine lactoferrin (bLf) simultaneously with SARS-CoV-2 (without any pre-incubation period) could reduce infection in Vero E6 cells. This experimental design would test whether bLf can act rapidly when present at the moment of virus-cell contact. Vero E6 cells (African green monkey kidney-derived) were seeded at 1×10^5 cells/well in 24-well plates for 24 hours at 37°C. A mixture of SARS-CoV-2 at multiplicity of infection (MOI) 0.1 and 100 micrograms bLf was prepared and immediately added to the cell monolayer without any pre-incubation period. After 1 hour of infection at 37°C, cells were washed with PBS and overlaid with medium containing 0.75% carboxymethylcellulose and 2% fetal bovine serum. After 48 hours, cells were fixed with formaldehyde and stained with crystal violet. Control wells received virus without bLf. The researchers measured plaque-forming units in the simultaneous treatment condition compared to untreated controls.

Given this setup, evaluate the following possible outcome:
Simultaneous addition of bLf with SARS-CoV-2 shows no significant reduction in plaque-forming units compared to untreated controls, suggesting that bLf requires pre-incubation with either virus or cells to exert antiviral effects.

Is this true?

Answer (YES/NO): YES